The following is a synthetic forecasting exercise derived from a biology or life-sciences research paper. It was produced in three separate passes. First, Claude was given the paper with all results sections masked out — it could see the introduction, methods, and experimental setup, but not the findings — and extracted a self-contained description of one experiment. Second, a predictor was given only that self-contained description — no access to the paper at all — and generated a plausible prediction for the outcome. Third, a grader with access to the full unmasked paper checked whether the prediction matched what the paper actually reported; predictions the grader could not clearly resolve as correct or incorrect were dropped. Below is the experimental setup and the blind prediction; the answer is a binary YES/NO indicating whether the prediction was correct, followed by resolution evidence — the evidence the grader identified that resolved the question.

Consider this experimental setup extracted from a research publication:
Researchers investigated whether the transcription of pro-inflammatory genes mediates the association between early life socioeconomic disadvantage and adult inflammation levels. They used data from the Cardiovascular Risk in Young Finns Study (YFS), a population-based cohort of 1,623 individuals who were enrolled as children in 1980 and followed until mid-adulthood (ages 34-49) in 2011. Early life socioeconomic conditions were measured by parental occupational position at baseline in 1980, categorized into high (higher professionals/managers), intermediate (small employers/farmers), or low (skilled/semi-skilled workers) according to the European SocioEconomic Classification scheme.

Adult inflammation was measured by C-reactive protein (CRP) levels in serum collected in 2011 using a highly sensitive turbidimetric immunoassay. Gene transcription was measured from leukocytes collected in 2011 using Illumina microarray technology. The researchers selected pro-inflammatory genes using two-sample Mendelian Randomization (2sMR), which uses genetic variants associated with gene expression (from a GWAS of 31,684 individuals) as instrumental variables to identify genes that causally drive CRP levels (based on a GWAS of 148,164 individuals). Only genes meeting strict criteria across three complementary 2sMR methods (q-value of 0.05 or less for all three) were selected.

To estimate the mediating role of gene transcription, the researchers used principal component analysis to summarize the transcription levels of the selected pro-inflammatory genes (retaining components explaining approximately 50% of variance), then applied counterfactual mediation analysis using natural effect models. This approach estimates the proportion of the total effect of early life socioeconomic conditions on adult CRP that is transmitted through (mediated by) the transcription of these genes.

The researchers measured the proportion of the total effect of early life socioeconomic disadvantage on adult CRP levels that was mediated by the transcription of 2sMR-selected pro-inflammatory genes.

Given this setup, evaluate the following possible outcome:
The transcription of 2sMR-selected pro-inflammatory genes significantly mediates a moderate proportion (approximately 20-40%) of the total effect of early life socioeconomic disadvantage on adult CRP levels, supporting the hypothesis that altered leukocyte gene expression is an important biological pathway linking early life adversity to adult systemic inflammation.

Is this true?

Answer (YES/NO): NO